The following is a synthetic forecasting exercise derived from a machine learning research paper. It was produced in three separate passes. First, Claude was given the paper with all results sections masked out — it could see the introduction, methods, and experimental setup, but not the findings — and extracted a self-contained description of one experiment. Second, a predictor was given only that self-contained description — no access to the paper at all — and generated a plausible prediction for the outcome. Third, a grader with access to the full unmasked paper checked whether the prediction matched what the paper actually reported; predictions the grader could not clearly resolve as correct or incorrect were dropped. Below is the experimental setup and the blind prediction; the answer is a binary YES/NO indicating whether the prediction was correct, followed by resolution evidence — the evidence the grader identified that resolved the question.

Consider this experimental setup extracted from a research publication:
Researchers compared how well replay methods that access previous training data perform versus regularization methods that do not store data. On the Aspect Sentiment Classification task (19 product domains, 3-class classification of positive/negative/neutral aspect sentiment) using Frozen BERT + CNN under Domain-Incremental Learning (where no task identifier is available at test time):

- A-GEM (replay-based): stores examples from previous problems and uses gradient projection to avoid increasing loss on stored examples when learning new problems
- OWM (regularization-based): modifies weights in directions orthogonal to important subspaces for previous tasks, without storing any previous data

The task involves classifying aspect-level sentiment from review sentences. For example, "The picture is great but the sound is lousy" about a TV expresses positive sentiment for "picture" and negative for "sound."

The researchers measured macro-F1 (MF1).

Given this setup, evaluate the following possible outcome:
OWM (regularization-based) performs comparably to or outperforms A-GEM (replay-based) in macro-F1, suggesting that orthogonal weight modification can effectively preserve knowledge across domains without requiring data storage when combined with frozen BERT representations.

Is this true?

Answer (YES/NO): YES